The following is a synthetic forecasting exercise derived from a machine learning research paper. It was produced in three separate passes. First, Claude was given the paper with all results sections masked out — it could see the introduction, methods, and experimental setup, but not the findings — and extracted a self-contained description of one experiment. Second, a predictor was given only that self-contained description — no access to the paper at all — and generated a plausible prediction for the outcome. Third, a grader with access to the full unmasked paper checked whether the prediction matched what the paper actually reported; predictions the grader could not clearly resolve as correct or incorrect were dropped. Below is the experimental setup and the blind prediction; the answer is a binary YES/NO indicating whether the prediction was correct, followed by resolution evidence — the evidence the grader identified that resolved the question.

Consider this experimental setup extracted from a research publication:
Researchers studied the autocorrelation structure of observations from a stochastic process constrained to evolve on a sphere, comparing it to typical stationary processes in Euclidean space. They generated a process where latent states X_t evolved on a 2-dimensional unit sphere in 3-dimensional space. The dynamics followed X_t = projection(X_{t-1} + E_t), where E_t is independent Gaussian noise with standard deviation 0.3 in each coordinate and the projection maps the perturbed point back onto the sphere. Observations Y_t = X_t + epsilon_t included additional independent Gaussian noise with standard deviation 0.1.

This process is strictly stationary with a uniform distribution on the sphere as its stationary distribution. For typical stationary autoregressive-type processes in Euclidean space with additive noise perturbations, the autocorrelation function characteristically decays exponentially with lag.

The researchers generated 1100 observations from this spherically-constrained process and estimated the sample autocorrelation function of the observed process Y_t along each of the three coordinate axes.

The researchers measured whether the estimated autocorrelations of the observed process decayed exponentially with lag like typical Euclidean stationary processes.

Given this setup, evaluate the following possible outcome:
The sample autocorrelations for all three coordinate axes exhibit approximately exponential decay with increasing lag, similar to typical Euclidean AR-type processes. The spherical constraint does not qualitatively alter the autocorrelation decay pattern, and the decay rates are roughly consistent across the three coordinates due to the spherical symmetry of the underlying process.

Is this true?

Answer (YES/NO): NO